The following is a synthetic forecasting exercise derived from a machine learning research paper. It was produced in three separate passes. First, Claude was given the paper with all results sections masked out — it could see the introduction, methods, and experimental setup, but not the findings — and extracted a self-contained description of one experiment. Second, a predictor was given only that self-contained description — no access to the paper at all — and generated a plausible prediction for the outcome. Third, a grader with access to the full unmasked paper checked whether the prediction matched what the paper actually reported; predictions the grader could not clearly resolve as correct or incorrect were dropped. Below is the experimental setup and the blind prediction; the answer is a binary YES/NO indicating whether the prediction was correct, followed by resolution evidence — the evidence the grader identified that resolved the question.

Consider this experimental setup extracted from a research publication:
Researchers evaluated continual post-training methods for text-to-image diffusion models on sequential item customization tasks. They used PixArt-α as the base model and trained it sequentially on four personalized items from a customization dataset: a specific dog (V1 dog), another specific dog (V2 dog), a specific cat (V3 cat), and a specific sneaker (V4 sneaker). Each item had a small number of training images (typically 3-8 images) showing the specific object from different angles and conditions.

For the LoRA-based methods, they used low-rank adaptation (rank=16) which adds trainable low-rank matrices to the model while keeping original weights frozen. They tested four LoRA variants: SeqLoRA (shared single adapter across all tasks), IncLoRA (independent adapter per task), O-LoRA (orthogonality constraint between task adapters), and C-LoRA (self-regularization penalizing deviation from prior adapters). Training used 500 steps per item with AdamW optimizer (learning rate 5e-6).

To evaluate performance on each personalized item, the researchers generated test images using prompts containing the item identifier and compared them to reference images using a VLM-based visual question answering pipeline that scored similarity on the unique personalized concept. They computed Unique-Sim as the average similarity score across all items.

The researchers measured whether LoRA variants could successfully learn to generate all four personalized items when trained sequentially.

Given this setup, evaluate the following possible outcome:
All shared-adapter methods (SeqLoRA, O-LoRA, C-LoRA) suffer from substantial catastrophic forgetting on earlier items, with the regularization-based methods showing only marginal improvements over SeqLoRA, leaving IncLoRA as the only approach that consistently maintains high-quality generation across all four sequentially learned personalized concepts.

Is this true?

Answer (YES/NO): NO